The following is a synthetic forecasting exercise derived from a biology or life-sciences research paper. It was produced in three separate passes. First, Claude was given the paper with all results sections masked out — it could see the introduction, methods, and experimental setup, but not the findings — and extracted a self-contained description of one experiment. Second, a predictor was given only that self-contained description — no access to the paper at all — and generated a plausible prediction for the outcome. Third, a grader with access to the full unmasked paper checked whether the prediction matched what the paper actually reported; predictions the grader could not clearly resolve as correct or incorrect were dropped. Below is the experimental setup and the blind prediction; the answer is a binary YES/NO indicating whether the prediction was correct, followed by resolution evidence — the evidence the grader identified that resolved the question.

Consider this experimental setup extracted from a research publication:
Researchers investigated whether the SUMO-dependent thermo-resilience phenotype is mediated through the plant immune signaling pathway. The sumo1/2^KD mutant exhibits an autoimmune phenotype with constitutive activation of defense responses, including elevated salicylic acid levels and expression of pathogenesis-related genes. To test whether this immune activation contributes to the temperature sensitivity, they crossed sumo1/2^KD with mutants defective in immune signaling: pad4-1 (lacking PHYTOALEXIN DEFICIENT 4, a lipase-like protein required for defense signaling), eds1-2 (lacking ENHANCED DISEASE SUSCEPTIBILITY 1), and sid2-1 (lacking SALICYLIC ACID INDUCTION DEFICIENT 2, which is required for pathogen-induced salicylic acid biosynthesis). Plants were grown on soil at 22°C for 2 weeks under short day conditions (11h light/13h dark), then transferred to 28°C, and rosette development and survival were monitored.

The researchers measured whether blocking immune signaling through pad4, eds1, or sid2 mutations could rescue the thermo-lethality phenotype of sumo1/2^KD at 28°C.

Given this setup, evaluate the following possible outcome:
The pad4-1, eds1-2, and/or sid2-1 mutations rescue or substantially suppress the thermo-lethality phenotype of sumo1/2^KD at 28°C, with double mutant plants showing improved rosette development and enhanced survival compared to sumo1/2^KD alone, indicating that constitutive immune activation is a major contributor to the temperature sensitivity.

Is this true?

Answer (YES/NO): NO